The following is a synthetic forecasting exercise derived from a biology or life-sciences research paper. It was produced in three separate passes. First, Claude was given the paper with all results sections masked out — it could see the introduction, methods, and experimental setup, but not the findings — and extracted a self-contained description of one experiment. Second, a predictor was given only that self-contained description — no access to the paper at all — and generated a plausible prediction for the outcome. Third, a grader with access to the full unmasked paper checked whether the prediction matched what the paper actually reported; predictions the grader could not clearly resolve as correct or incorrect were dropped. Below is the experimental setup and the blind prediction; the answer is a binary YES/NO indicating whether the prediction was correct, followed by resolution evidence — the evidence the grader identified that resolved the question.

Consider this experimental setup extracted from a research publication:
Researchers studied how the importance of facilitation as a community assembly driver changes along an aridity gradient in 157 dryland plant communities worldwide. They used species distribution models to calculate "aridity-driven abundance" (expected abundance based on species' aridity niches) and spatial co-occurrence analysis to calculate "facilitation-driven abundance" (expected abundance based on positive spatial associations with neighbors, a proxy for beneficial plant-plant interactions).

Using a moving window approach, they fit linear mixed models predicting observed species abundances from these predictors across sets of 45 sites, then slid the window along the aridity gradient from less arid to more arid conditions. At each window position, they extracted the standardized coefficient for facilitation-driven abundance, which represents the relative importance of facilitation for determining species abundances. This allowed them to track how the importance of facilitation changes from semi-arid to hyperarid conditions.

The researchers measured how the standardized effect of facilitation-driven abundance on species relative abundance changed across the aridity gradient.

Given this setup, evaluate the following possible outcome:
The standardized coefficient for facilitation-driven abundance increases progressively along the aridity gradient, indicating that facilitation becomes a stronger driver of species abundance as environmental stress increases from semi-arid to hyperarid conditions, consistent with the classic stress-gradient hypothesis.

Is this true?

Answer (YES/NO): NO